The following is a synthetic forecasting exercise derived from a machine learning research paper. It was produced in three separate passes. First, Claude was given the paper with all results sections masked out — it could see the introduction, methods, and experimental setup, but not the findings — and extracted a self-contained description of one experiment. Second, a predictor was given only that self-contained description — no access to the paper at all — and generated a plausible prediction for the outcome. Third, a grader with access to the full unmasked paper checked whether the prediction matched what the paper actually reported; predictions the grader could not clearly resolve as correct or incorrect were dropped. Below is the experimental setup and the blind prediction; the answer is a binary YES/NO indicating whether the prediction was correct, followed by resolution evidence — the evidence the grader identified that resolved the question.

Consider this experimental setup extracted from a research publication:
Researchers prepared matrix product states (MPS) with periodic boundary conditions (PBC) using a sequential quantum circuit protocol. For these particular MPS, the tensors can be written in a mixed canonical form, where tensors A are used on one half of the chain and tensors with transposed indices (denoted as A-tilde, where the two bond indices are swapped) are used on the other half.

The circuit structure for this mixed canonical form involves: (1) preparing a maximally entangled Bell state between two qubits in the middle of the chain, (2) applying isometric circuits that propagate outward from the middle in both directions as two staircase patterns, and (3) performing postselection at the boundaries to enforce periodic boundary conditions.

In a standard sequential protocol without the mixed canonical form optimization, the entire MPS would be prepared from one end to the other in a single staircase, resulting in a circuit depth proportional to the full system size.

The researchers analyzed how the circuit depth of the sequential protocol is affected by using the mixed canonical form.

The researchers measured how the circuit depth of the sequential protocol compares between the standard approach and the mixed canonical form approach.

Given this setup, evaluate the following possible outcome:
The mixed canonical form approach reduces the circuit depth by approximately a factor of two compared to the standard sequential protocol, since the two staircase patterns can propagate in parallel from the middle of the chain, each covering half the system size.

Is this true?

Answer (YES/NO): YES